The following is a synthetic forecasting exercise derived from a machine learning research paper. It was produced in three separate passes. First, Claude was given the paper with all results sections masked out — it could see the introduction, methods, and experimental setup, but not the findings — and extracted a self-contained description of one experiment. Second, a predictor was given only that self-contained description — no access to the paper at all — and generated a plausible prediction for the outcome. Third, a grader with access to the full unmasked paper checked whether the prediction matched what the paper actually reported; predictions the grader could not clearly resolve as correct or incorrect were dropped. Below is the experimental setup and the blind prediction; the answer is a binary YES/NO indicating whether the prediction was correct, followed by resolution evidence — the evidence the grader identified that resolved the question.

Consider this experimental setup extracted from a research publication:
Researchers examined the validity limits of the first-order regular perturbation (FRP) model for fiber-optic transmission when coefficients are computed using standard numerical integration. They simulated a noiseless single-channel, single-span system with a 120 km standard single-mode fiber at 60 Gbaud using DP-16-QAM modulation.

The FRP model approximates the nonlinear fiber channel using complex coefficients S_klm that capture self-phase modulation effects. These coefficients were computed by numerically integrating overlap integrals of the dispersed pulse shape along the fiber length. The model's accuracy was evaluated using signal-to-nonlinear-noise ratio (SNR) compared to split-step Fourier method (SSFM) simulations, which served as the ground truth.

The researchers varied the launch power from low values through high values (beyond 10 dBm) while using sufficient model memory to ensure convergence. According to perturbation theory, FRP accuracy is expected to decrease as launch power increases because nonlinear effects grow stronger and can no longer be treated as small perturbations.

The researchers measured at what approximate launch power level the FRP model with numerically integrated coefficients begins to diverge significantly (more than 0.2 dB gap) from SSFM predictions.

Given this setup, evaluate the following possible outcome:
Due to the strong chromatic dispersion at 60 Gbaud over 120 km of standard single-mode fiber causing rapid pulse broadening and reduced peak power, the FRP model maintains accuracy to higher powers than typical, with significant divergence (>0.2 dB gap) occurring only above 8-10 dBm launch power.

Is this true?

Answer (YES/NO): YES